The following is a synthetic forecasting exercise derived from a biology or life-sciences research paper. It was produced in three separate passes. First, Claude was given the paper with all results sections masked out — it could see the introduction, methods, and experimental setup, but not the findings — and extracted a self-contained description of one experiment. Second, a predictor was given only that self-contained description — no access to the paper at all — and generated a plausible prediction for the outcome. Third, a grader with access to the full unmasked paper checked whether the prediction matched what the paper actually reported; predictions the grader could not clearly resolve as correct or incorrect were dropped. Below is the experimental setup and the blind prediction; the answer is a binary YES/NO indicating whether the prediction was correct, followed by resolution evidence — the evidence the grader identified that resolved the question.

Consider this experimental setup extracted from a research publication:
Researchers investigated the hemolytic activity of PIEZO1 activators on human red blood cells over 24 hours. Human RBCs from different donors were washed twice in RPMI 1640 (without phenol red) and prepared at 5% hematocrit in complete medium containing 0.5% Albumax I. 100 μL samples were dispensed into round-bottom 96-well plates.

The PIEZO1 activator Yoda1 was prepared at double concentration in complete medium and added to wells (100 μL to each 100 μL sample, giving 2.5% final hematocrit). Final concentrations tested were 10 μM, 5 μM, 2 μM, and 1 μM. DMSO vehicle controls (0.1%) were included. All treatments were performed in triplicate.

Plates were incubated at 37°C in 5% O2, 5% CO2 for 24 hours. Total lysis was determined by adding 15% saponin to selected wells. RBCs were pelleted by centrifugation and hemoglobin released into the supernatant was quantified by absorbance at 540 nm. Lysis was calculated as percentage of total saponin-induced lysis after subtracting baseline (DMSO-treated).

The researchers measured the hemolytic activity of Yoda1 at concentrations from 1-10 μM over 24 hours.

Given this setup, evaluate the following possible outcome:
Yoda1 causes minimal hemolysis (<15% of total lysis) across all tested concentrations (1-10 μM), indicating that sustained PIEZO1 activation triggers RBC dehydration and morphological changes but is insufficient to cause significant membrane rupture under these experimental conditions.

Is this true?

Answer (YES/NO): NO